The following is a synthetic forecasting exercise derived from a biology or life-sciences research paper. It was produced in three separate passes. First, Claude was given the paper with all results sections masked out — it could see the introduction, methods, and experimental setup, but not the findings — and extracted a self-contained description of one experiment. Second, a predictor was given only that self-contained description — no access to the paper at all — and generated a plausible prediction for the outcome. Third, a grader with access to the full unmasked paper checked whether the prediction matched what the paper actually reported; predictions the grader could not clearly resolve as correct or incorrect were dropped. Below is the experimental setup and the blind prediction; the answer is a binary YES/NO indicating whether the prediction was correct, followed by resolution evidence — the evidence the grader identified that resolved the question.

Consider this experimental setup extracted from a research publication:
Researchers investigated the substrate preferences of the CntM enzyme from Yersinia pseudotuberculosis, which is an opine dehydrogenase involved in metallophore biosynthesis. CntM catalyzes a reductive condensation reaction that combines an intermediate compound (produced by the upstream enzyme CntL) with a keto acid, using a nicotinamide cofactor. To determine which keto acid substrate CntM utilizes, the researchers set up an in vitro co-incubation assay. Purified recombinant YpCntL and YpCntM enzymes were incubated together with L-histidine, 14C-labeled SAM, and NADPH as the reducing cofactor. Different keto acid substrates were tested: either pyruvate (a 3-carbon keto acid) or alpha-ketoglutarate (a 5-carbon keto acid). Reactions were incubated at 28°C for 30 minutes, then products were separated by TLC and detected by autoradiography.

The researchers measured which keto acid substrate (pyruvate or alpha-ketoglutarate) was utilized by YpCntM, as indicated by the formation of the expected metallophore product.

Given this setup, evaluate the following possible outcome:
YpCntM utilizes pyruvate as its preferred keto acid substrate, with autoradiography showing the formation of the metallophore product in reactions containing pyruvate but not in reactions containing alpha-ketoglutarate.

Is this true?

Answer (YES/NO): YES